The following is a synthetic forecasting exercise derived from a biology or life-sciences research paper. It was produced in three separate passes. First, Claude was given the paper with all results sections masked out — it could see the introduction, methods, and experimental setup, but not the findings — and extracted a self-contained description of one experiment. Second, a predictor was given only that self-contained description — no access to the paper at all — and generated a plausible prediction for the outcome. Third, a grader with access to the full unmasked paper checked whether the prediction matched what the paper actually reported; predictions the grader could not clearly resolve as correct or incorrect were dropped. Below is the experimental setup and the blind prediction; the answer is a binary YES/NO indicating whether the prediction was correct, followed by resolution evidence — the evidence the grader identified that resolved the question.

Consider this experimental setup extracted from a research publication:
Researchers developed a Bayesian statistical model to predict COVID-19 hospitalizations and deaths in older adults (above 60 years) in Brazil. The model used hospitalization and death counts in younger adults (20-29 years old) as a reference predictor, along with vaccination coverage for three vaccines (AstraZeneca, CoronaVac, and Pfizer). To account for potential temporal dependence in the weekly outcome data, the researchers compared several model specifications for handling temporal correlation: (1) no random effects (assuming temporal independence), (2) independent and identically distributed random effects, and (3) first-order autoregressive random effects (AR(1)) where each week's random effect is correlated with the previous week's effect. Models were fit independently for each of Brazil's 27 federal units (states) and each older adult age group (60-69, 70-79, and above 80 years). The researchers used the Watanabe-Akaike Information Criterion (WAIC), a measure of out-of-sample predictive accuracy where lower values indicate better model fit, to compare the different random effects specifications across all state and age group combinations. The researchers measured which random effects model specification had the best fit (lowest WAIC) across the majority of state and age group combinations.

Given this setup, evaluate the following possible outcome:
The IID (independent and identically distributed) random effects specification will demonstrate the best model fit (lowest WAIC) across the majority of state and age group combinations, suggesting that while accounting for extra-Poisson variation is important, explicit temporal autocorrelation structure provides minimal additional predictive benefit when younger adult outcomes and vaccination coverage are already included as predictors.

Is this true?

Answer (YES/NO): NO